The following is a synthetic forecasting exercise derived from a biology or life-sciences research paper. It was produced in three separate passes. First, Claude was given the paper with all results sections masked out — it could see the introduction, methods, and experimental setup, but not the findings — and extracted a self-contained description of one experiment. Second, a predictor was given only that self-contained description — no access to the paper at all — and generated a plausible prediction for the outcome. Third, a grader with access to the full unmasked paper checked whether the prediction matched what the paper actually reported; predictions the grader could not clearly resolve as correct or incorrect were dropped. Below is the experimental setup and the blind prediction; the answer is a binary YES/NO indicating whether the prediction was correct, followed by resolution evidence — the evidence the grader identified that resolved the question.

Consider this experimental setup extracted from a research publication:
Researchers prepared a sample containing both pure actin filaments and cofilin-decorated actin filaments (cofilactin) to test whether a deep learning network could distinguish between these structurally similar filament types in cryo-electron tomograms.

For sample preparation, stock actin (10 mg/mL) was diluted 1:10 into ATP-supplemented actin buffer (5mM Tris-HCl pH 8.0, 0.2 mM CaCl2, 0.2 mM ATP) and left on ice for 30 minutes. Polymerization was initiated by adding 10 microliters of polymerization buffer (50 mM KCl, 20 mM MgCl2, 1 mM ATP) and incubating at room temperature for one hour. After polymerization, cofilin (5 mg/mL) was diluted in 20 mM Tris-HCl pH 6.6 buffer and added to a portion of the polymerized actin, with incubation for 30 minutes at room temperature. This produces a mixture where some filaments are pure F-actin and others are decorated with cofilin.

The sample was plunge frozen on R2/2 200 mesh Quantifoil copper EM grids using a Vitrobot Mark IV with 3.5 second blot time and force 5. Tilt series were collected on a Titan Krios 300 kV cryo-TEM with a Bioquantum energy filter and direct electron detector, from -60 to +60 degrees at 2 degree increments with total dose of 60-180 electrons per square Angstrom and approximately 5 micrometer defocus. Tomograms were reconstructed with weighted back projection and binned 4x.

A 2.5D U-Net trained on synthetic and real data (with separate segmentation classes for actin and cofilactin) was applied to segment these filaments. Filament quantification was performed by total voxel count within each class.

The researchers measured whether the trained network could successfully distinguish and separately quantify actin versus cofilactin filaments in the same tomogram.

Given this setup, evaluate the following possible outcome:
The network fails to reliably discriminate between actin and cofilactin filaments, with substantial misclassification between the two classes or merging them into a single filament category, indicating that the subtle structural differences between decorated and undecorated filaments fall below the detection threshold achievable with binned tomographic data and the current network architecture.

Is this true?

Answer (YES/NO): NO